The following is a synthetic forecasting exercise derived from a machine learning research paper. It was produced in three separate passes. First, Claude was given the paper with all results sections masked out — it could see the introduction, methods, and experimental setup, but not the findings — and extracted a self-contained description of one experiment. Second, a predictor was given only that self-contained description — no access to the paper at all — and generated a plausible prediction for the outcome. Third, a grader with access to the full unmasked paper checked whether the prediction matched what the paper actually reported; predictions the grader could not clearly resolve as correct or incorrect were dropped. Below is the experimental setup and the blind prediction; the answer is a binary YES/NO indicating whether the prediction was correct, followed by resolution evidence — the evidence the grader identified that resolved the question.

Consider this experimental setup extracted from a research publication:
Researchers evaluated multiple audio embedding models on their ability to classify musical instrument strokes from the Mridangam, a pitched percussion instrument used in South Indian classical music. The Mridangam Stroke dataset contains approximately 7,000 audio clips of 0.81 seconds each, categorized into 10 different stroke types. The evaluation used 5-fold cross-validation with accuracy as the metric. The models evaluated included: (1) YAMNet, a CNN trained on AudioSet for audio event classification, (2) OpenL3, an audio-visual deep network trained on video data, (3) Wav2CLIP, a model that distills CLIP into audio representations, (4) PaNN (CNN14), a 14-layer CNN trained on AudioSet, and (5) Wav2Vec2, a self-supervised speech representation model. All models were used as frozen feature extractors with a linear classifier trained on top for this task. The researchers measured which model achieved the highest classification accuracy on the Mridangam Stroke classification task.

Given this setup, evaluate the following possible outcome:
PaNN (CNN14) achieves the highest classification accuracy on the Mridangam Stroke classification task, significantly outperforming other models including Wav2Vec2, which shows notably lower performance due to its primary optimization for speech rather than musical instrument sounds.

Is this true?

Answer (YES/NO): NO